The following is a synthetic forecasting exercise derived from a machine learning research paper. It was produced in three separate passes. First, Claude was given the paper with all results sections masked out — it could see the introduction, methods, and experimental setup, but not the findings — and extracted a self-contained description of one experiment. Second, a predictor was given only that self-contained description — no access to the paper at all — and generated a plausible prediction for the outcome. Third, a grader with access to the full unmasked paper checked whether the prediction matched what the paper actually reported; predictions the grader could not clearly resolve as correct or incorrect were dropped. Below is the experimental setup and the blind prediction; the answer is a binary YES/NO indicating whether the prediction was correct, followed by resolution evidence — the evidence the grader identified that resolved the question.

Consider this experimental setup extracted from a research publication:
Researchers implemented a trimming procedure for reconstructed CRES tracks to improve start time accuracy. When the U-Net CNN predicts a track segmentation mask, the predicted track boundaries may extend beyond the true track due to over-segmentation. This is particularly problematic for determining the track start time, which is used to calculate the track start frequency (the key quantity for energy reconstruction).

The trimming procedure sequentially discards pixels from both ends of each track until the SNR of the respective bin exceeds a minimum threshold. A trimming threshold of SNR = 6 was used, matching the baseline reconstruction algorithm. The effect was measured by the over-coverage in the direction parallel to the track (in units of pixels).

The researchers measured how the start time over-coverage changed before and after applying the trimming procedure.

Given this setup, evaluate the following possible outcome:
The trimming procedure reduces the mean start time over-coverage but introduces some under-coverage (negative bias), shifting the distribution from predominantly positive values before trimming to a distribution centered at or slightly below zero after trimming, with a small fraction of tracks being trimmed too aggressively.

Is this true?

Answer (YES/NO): NO